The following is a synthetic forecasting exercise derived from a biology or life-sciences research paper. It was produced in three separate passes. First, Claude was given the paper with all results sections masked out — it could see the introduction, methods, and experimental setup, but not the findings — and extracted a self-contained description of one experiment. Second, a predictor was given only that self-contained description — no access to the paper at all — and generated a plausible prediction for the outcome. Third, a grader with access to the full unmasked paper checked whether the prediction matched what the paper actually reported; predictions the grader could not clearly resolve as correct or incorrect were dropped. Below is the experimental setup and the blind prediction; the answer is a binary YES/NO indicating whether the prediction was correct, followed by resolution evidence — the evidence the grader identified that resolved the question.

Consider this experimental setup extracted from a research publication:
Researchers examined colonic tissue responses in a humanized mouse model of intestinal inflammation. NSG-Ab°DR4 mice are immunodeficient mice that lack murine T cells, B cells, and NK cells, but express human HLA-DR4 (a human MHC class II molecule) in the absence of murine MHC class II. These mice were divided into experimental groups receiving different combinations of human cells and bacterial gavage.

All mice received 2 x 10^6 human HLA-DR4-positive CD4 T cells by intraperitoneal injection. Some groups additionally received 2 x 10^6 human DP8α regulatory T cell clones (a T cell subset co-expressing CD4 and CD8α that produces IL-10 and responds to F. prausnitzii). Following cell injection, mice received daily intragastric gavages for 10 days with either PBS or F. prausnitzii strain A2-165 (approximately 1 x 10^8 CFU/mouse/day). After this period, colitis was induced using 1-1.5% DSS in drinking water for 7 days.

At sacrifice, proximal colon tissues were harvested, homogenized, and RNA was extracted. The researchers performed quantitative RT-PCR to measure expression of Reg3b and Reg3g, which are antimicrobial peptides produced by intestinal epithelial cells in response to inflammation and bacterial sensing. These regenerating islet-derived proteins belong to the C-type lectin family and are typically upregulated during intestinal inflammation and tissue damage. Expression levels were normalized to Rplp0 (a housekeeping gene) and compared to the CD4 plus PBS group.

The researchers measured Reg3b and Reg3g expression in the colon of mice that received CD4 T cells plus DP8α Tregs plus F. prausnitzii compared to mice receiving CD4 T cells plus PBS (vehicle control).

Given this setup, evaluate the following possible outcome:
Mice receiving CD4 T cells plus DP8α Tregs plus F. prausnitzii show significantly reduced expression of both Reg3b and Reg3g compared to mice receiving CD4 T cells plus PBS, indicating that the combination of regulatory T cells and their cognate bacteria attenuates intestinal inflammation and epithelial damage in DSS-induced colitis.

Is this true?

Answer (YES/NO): YES